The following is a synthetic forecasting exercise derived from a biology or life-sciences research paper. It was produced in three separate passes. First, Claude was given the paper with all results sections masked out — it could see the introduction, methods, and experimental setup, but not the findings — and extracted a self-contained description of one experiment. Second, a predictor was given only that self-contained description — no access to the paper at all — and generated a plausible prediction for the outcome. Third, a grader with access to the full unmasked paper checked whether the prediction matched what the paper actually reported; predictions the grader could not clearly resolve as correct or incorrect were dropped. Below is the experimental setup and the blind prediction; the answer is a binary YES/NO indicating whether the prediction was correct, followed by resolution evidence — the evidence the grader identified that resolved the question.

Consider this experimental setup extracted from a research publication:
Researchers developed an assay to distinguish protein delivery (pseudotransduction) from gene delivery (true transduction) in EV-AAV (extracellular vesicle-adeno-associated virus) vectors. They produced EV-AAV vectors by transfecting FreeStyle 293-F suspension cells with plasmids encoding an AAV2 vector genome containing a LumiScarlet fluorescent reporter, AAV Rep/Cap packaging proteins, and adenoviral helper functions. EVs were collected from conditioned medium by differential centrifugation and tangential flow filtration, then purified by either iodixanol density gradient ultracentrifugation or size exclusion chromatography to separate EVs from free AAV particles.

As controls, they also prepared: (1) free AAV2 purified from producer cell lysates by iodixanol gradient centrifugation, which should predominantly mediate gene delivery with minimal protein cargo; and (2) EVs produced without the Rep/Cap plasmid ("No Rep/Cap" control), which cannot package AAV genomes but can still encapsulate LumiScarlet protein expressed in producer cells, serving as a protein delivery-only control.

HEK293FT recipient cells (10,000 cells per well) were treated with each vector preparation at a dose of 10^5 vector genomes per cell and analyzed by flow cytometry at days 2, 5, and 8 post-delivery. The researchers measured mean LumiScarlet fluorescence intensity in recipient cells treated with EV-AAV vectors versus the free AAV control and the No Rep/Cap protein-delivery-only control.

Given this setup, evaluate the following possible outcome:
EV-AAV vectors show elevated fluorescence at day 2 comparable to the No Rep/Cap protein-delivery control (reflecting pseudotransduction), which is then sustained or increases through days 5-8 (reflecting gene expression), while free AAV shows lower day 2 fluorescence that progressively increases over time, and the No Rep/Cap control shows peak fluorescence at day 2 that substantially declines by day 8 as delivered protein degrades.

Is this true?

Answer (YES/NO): NO